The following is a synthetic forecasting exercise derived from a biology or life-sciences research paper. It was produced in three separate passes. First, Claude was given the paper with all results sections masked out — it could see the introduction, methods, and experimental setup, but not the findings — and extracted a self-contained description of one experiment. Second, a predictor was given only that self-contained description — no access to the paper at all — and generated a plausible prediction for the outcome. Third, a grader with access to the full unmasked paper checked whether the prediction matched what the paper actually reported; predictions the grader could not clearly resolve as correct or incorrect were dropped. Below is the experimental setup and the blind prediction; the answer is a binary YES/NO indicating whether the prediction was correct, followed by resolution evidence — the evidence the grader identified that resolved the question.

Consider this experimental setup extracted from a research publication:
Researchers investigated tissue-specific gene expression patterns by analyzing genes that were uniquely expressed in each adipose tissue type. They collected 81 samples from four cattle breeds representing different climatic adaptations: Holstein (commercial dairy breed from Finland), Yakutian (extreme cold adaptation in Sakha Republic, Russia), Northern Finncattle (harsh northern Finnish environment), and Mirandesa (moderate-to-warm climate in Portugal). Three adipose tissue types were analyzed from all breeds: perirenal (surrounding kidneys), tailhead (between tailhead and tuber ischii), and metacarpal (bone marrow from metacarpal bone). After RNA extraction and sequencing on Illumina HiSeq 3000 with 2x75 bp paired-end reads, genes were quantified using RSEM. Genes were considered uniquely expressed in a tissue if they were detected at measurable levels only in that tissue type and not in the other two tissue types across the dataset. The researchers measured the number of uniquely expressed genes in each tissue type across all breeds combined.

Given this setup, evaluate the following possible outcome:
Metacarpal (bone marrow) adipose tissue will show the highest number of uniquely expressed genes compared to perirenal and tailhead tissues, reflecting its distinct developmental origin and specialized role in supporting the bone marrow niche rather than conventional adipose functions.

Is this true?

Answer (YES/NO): YES